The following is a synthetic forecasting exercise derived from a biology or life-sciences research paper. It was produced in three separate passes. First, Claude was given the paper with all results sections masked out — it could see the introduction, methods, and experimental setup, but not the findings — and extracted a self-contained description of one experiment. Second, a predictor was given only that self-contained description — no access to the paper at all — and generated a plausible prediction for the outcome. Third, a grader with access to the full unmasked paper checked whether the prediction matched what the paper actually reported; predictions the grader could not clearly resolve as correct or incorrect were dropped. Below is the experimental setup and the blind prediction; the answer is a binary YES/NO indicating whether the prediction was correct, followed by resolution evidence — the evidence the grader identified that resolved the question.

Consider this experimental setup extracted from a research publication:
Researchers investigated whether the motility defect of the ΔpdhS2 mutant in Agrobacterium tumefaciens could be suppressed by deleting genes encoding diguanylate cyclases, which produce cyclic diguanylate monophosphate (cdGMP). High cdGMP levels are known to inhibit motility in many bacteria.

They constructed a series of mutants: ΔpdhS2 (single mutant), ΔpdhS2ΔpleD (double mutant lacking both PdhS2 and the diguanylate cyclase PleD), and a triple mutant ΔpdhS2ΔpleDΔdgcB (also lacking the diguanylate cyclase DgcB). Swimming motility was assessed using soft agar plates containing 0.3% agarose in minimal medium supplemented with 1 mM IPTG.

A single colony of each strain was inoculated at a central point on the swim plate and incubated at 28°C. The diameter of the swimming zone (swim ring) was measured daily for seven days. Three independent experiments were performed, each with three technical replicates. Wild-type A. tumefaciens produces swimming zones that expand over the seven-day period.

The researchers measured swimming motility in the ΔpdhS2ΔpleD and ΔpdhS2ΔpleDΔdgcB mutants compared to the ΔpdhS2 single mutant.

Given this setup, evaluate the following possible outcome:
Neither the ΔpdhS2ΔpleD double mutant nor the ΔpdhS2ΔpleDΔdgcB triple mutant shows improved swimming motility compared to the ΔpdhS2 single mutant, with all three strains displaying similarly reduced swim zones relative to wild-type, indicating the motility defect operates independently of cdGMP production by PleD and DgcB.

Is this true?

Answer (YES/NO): YES